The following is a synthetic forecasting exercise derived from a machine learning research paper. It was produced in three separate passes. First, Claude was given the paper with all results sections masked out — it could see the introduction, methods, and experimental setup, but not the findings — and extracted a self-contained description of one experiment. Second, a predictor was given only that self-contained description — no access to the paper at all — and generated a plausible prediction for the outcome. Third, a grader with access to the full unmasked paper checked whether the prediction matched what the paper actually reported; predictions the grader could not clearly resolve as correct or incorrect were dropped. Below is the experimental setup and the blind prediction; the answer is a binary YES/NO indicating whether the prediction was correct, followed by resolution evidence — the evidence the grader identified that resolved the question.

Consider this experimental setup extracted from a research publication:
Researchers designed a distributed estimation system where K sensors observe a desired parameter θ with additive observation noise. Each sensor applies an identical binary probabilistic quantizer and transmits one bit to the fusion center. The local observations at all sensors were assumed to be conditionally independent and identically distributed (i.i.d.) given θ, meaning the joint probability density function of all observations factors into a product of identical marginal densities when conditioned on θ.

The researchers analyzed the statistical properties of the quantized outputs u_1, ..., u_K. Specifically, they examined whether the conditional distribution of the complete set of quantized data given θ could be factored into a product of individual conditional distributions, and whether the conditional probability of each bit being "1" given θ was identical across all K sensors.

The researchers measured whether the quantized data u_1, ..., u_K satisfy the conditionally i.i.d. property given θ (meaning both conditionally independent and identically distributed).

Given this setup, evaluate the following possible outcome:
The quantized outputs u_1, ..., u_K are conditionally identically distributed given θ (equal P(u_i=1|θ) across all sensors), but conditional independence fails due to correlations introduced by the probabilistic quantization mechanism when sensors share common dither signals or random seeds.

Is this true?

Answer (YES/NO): NO